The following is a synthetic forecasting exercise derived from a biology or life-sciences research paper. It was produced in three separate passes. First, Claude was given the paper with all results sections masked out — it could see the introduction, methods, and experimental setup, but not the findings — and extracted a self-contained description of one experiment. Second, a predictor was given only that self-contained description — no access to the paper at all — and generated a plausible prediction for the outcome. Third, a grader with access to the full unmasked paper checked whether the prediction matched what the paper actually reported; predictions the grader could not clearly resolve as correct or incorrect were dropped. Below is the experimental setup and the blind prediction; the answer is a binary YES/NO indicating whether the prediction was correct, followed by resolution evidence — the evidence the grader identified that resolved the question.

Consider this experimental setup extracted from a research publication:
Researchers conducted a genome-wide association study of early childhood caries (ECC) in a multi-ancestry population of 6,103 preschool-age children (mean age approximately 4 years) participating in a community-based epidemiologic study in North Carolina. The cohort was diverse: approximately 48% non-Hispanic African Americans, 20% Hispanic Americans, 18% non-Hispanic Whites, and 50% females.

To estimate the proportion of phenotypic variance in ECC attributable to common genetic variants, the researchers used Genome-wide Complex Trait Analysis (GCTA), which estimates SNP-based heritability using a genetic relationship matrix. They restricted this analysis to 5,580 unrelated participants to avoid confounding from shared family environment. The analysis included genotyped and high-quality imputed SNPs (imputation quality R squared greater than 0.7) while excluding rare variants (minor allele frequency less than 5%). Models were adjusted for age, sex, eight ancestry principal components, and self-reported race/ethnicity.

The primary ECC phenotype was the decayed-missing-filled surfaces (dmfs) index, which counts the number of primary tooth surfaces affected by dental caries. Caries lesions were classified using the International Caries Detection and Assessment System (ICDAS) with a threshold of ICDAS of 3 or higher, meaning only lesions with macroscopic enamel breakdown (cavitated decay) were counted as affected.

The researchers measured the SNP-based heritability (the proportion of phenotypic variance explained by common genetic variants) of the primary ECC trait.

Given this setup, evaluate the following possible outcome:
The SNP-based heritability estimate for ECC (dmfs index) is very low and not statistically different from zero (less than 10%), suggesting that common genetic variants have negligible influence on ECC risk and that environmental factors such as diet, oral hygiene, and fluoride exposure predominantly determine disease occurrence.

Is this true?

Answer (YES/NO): NO